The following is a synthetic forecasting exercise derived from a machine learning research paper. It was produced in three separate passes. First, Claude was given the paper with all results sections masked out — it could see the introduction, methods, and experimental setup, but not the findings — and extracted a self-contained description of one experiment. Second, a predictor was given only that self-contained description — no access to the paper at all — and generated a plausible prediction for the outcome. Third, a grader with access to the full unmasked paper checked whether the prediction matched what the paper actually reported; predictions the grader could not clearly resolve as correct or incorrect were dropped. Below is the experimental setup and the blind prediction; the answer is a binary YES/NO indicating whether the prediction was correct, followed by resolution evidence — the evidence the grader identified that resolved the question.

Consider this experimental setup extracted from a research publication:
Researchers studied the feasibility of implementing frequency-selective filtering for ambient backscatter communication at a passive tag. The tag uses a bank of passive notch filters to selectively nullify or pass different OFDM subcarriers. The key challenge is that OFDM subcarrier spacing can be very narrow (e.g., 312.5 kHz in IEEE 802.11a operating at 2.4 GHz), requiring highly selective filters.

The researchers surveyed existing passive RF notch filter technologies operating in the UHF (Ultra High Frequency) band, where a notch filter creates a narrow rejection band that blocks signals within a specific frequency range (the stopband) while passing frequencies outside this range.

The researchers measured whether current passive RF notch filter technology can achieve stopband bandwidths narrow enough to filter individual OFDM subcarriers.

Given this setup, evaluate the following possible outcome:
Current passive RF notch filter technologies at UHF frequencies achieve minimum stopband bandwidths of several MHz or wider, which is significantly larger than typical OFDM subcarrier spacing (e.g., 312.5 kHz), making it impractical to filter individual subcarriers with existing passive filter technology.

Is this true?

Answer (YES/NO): NO